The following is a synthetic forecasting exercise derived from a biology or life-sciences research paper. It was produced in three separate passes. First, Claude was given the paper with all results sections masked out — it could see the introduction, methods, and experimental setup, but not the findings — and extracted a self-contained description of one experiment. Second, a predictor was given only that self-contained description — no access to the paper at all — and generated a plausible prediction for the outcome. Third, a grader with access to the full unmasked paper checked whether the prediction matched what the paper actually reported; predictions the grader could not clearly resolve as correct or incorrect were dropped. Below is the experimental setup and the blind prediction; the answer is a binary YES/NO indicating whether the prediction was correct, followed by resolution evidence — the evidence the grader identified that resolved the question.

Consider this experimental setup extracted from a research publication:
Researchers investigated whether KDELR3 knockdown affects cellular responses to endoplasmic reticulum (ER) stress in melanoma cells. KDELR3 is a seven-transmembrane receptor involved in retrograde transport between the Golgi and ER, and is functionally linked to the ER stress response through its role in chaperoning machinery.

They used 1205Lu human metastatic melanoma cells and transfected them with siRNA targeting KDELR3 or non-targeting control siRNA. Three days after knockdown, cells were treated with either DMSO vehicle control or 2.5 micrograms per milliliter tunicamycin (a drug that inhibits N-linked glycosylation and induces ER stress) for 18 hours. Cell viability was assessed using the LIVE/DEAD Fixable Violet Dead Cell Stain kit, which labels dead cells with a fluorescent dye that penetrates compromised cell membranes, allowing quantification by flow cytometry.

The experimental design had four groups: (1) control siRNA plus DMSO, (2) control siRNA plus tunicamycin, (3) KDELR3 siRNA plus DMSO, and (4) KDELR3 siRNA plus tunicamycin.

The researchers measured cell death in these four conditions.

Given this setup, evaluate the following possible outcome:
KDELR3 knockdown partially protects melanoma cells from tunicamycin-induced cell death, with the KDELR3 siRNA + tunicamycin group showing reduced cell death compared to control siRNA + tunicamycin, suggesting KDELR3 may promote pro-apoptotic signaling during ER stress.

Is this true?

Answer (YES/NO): NO